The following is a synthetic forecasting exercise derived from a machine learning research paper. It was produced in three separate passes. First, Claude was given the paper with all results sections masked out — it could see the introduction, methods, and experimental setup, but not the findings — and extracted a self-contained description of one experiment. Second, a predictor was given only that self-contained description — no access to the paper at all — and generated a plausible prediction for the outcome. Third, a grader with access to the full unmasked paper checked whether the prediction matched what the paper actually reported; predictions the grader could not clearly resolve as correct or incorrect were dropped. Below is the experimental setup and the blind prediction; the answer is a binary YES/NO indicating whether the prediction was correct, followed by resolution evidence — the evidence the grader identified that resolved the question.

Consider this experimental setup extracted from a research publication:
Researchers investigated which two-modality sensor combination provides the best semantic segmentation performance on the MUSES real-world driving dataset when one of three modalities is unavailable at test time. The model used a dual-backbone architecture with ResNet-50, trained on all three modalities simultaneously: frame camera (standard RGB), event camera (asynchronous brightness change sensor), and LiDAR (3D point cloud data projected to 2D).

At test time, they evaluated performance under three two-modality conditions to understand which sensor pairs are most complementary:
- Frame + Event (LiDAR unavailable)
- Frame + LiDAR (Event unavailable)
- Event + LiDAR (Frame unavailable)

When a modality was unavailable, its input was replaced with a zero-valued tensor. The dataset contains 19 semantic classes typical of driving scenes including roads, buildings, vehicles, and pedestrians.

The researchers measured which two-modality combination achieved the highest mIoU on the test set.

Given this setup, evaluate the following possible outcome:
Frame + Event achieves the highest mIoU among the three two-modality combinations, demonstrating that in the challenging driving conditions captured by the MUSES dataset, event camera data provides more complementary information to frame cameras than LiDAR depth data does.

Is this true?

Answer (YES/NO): NO